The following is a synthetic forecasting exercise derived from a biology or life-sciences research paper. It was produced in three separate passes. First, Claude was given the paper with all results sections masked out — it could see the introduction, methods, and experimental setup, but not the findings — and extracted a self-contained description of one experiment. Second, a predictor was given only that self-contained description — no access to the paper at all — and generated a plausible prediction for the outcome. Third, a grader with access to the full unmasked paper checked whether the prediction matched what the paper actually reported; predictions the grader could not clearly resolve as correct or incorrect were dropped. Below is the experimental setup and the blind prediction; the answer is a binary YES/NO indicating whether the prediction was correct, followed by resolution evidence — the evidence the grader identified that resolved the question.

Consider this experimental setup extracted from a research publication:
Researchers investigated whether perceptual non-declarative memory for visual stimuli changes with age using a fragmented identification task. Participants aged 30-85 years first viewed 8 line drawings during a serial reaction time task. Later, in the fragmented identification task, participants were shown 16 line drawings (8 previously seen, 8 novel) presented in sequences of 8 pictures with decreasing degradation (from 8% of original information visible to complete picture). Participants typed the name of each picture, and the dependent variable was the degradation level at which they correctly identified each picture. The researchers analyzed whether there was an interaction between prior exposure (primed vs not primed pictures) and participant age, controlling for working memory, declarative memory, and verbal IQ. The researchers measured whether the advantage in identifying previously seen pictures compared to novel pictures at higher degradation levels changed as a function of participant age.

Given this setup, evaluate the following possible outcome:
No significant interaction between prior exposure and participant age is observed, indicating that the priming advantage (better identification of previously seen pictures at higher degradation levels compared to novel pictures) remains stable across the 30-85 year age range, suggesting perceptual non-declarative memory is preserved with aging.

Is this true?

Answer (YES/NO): YES